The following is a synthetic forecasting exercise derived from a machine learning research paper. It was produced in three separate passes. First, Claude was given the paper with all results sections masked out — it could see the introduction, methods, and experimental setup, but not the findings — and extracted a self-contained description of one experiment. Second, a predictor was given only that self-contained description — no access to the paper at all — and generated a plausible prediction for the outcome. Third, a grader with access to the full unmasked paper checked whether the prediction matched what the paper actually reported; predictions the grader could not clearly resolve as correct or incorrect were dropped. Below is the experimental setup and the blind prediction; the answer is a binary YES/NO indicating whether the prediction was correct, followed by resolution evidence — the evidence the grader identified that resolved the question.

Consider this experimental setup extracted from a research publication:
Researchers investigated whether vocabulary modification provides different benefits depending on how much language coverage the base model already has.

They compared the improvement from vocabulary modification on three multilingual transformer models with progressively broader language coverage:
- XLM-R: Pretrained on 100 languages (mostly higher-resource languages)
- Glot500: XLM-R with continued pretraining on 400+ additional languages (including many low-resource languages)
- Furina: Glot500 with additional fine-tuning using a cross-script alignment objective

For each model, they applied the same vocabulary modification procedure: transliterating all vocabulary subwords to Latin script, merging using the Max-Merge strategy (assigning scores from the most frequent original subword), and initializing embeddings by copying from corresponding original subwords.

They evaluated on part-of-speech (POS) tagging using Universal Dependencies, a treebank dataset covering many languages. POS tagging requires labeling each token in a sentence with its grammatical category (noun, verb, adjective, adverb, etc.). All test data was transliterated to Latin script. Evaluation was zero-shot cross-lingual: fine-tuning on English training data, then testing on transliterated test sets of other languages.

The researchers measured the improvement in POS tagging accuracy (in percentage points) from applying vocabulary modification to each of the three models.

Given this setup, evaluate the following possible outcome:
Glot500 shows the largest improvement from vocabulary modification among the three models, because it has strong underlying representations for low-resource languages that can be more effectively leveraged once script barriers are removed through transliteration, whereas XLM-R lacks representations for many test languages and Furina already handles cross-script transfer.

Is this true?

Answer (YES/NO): NO